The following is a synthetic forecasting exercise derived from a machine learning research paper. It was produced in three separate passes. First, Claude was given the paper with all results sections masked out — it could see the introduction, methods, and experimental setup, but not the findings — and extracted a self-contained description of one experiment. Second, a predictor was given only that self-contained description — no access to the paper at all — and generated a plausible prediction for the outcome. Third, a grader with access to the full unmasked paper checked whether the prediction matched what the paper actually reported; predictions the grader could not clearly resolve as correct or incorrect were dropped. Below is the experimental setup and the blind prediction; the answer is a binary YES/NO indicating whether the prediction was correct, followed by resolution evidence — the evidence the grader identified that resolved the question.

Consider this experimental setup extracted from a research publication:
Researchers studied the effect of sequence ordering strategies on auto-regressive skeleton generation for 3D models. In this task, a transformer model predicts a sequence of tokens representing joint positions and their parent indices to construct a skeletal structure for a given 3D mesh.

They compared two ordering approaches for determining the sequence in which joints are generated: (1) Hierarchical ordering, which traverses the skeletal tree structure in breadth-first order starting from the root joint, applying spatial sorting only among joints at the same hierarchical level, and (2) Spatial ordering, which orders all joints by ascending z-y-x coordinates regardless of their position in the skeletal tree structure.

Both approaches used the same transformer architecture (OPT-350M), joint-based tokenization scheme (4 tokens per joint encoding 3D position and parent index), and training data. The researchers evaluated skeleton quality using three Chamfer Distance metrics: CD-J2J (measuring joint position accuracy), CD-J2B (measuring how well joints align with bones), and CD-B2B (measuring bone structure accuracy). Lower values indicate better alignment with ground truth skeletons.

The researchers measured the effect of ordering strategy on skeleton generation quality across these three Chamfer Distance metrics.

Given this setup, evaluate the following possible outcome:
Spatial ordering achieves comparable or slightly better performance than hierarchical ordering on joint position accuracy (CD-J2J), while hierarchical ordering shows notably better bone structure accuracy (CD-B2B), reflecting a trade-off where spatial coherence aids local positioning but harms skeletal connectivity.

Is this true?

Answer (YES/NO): YES